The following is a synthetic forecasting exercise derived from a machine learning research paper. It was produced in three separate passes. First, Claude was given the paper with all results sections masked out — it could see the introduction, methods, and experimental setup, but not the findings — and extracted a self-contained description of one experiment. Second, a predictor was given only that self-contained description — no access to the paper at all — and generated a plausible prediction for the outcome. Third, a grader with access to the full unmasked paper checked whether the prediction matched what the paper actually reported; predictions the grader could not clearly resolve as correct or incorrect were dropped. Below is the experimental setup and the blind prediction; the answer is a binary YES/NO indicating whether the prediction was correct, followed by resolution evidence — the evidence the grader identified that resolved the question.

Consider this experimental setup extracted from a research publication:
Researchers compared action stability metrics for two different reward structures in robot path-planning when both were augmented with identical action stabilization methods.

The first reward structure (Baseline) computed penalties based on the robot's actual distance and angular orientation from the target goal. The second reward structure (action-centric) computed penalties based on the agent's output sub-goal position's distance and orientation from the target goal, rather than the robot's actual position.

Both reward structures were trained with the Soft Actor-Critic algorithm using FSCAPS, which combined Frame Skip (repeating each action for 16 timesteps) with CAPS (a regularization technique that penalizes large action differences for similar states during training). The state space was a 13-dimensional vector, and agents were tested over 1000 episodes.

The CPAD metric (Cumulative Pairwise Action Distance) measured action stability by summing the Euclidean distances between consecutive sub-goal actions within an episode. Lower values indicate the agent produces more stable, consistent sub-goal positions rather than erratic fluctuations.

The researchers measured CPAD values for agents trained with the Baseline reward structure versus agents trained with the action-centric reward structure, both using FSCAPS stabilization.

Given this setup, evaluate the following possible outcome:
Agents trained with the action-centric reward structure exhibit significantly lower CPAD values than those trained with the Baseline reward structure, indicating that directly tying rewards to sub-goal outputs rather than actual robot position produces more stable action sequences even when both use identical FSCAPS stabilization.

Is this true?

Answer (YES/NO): YES